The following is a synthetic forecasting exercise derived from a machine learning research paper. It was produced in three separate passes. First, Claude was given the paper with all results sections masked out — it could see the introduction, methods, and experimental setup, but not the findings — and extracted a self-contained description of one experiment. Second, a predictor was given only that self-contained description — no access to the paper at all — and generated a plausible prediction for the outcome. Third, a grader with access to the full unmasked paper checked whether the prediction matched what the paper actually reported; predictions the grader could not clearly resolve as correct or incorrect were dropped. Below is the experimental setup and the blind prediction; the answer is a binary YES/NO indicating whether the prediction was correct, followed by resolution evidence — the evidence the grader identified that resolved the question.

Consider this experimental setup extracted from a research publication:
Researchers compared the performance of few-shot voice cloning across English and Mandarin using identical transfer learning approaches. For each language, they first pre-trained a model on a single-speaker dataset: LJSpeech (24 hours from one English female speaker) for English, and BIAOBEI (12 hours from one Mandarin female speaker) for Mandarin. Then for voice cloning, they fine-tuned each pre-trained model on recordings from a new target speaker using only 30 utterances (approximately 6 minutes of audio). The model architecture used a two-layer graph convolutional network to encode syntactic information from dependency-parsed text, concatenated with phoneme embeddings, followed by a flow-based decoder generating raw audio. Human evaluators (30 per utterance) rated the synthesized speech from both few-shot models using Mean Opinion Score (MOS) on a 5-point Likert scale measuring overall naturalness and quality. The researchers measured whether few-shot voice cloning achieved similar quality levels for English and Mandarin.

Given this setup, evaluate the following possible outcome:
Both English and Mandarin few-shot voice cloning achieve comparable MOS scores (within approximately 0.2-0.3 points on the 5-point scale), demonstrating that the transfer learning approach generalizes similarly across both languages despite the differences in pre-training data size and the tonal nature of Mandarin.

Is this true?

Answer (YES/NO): YES